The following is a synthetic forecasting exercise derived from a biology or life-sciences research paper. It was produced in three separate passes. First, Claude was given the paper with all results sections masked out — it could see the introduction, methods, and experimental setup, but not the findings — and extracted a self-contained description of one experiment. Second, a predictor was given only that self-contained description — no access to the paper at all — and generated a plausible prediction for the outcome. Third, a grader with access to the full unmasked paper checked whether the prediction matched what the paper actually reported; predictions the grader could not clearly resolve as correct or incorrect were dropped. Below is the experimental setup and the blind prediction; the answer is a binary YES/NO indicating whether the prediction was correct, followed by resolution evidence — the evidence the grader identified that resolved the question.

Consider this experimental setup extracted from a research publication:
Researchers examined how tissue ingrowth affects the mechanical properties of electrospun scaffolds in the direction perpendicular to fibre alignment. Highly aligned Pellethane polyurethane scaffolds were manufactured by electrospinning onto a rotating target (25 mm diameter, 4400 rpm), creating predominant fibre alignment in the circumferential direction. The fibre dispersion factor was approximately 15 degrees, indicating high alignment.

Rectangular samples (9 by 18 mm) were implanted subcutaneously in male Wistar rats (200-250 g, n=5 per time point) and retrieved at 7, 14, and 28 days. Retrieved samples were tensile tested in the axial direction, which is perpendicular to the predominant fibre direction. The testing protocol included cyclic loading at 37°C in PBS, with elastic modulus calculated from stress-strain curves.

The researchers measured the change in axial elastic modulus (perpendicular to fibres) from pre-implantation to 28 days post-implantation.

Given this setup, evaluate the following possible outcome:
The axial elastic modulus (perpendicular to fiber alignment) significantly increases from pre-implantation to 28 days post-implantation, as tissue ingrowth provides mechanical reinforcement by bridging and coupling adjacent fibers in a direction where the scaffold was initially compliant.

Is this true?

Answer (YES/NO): YES